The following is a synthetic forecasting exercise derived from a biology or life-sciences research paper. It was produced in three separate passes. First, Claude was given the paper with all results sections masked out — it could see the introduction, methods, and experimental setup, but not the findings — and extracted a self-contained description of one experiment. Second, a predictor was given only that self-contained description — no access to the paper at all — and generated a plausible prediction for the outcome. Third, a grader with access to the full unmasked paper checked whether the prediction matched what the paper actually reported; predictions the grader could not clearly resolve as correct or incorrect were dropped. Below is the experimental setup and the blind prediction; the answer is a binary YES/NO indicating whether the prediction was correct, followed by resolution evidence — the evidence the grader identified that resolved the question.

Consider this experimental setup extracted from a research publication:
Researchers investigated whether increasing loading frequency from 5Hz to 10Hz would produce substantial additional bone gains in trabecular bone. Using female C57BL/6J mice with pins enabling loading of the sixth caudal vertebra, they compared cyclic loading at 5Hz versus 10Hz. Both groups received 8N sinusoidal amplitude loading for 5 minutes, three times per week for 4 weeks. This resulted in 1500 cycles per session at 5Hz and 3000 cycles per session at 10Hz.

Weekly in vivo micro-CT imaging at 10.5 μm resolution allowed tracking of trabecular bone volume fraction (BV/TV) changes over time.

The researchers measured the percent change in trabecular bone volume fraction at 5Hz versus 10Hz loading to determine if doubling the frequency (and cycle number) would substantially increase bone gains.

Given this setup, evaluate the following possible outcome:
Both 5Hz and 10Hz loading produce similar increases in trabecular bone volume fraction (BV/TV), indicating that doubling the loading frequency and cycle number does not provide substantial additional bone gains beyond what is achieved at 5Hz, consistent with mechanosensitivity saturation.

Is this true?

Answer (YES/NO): YES